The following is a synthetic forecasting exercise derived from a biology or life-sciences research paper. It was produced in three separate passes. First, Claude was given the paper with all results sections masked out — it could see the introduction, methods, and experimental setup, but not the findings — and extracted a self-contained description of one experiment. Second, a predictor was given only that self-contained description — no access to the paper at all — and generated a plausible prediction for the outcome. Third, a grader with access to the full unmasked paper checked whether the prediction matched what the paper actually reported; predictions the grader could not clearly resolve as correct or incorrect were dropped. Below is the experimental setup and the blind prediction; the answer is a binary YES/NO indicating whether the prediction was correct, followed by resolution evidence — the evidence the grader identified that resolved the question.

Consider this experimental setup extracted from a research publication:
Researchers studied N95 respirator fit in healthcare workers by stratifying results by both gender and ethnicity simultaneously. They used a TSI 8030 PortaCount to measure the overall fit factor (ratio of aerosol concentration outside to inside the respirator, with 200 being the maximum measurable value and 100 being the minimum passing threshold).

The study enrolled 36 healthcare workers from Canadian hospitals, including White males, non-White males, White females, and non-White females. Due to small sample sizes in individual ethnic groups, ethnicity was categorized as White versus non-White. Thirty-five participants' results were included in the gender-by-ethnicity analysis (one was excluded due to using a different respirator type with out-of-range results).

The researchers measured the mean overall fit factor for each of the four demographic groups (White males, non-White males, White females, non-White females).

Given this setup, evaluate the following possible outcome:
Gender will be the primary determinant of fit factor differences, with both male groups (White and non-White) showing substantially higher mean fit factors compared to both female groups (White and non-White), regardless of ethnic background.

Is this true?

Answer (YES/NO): NO